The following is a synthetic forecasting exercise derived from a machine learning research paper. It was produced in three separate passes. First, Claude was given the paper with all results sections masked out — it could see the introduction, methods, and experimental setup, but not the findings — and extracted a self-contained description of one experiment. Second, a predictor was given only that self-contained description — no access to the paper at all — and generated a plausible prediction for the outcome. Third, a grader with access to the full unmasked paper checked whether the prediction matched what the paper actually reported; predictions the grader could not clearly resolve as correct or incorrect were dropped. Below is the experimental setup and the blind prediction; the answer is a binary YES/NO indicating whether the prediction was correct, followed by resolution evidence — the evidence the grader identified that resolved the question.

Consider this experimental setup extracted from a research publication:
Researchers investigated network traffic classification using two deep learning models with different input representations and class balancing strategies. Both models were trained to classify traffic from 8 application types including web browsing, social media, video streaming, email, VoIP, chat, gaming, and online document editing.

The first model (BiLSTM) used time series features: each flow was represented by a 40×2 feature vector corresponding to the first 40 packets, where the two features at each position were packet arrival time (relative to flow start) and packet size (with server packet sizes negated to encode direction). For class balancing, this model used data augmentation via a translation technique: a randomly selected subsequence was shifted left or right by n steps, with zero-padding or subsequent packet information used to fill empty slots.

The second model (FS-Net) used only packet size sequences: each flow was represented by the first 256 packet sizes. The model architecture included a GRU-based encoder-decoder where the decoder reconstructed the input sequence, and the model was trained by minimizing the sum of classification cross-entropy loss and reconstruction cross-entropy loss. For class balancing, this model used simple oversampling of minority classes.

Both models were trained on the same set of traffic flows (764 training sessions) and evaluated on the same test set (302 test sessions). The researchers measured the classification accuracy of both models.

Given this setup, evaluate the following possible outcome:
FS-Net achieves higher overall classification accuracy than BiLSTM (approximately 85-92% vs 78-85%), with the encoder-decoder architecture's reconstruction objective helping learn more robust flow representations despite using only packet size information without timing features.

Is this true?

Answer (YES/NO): NO